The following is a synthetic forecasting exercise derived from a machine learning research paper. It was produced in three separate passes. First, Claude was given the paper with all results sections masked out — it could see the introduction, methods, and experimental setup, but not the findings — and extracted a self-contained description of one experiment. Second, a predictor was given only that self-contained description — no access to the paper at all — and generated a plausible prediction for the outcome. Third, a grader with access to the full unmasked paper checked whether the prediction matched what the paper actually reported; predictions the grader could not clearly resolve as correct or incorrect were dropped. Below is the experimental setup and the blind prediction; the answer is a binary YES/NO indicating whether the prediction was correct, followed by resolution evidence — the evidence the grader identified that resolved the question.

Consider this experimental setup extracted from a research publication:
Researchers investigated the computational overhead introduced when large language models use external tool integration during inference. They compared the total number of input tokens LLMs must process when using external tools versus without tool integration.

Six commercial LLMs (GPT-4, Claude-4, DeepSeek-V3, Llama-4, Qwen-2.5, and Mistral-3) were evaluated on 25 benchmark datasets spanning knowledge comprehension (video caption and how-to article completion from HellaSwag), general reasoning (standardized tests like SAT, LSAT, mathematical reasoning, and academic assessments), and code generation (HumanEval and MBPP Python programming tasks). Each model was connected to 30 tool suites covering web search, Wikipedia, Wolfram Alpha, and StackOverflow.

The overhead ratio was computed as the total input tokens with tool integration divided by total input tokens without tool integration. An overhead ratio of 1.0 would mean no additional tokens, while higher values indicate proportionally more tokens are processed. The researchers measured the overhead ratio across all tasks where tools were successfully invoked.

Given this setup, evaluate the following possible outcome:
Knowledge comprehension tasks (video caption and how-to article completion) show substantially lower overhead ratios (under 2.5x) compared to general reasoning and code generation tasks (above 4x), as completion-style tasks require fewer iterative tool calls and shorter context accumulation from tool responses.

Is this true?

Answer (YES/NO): NO